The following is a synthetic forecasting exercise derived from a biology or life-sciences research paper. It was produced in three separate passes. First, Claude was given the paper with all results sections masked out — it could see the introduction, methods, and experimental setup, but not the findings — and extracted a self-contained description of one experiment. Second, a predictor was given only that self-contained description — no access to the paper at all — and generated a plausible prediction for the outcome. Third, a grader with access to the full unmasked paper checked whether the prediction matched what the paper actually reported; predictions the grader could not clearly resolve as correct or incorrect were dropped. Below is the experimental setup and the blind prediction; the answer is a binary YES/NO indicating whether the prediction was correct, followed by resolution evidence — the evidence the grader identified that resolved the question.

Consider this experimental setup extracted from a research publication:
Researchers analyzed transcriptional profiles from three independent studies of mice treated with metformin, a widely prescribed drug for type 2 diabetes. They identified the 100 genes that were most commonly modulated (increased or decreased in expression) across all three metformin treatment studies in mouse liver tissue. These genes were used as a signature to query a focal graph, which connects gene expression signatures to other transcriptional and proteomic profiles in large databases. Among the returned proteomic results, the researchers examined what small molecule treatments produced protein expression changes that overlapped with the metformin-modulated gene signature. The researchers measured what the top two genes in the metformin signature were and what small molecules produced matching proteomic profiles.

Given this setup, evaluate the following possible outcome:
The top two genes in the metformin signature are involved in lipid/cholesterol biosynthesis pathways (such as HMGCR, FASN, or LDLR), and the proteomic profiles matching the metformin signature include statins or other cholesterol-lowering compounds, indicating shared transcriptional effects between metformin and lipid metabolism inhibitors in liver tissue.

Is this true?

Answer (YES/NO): NO